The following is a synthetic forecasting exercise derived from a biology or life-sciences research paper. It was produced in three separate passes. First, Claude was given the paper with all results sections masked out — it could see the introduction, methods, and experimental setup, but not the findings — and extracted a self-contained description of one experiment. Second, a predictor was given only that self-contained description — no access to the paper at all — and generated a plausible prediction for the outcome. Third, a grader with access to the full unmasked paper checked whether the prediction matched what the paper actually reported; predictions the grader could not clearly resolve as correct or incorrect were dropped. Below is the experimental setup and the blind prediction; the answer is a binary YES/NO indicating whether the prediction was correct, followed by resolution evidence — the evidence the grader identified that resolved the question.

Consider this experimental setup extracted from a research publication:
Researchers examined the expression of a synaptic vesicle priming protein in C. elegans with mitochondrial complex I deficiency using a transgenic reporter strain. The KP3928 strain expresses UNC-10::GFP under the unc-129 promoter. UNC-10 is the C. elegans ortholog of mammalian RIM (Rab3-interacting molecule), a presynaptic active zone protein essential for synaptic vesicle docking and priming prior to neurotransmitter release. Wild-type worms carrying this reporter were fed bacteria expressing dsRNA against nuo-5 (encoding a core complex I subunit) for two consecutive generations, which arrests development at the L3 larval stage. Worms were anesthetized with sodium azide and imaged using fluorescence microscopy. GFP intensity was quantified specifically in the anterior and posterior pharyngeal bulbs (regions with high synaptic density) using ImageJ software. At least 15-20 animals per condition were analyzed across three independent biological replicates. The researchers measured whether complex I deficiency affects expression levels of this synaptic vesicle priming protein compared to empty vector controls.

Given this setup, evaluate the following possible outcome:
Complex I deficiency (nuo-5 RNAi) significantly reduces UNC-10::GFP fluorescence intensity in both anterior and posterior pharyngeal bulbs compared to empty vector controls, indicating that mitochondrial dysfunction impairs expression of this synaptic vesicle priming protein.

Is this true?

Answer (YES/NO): NO